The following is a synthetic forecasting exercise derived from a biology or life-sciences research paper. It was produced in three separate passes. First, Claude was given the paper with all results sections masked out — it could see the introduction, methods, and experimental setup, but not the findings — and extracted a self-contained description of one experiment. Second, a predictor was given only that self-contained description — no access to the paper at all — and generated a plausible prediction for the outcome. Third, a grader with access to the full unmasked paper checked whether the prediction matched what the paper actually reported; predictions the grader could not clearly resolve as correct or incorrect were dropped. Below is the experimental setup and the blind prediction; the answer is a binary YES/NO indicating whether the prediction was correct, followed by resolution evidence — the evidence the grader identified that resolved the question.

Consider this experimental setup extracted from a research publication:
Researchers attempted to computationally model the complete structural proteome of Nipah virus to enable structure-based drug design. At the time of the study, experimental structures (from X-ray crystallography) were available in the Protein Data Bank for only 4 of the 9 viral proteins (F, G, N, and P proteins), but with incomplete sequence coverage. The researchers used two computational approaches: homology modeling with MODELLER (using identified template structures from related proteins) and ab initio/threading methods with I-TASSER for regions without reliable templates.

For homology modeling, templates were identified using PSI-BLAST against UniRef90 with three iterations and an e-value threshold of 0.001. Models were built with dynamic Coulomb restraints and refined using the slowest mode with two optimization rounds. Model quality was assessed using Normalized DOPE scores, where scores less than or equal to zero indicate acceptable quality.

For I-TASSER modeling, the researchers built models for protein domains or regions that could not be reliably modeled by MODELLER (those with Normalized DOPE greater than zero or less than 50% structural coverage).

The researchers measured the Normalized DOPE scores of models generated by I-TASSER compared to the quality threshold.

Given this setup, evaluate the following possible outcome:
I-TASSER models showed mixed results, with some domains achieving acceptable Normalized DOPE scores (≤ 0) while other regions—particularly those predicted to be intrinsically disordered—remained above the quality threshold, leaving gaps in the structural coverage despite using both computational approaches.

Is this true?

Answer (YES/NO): NO